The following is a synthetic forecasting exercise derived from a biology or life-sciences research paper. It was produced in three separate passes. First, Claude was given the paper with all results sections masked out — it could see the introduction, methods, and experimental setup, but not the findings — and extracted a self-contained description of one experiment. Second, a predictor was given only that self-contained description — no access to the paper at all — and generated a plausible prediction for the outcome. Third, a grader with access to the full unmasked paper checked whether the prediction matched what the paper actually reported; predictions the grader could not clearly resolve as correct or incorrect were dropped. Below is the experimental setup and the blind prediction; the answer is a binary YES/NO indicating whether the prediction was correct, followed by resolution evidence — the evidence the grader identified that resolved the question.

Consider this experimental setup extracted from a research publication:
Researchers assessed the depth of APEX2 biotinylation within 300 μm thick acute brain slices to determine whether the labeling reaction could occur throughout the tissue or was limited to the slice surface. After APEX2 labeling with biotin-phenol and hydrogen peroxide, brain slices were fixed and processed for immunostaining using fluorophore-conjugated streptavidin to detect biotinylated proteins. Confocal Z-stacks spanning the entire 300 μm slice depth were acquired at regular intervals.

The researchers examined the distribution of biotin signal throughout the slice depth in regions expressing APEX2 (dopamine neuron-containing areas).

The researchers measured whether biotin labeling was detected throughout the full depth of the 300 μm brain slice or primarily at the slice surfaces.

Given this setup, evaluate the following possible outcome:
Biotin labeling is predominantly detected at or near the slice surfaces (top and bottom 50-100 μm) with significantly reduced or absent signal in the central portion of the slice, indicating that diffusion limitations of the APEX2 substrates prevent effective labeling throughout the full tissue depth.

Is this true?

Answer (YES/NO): NO